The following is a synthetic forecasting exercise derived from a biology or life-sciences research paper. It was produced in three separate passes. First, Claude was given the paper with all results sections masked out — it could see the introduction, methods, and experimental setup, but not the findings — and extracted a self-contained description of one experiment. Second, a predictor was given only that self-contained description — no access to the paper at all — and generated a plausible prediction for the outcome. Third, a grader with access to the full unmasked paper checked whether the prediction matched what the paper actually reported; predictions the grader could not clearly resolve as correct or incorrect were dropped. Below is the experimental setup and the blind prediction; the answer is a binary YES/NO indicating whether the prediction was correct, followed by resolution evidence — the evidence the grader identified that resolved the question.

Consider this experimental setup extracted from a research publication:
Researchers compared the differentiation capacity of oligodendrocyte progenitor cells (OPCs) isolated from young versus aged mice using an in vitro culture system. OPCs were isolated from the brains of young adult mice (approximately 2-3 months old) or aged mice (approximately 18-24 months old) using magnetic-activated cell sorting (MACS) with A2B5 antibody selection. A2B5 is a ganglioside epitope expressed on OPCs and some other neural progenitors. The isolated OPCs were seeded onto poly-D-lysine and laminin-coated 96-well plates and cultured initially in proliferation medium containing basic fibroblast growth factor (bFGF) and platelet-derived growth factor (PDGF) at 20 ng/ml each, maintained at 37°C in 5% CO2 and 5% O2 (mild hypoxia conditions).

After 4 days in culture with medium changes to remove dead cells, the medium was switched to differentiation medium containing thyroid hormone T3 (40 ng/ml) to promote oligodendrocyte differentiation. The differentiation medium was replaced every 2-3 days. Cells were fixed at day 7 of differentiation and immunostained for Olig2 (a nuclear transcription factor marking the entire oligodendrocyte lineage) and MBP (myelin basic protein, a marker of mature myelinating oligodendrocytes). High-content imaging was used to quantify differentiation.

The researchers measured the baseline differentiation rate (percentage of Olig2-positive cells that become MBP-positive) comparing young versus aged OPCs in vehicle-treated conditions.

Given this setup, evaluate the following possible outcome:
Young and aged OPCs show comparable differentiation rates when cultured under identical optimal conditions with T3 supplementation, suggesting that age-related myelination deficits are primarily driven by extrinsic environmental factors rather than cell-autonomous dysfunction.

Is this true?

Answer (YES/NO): NO